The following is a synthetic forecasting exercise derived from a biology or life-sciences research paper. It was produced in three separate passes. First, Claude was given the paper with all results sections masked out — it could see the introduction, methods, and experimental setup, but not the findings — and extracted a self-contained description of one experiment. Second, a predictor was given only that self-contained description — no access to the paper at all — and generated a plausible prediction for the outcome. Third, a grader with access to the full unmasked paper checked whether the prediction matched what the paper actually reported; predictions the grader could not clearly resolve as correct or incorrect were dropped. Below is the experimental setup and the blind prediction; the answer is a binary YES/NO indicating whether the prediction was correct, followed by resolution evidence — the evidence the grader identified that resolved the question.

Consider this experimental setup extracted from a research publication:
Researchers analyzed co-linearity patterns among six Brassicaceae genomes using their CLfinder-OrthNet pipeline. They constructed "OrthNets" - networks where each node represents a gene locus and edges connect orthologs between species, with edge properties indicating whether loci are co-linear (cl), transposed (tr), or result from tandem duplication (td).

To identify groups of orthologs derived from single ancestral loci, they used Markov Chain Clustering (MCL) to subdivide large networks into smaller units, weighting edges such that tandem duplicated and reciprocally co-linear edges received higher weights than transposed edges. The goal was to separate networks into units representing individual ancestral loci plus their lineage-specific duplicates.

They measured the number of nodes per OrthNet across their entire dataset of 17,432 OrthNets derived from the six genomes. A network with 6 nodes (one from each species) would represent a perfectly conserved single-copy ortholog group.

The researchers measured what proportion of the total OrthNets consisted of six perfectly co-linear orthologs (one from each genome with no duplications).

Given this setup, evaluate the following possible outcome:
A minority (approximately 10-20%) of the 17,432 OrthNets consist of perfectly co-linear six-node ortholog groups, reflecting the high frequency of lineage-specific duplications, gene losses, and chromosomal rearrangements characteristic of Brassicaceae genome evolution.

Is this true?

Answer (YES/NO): NO